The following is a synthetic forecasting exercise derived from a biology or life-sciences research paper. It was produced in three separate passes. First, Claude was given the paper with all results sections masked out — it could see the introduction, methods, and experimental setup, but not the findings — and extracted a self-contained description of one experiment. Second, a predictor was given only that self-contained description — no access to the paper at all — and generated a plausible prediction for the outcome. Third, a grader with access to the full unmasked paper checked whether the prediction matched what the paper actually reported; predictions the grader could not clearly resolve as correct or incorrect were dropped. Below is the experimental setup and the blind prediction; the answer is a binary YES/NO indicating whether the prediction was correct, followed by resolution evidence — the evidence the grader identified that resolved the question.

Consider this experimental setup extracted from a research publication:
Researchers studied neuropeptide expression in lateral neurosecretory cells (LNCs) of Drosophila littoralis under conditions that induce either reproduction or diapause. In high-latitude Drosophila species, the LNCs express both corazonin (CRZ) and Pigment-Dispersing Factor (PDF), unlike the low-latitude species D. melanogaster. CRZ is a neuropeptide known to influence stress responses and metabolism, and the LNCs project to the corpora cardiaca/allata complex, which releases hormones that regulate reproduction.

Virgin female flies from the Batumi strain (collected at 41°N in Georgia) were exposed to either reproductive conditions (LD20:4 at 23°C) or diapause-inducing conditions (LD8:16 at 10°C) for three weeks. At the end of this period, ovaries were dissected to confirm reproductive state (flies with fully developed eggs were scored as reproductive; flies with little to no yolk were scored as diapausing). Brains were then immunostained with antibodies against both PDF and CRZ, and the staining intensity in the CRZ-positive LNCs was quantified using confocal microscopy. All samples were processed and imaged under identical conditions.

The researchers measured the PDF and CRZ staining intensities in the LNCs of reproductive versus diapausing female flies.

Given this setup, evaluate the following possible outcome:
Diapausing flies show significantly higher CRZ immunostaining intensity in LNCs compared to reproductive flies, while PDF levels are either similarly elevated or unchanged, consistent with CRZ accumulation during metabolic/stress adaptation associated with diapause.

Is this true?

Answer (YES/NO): YES